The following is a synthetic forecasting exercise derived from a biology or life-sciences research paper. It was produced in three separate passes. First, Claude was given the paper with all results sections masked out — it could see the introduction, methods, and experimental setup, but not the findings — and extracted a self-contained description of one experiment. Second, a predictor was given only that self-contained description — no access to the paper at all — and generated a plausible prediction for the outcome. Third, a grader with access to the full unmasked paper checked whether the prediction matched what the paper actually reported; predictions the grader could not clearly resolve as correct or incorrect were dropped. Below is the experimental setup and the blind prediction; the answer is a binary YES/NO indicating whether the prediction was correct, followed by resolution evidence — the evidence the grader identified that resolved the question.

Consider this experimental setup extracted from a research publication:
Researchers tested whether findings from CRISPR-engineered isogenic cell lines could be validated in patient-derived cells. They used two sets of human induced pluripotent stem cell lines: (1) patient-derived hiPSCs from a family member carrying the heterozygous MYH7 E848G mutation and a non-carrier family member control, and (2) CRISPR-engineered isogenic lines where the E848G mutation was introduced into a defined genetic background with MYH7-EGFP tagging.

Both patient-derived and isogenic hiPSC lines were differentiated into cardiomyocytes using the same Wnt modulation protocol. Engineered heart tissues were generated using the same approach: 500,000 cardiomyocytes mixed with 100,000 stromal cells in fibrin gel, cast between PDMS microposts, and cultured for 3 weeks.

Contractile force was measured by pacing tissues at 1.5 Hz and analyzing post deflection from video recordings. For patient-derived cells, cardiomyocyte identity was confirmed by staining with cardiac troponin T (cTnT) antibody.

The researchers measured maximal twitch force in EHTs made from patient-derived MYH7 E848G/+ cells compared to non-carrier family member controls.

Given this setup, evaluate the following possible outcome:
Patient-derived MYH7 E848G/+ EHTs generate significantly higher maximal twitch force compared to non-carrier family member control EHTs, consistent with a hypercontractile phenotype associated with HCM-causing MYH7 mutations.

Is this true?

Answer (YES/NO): NO